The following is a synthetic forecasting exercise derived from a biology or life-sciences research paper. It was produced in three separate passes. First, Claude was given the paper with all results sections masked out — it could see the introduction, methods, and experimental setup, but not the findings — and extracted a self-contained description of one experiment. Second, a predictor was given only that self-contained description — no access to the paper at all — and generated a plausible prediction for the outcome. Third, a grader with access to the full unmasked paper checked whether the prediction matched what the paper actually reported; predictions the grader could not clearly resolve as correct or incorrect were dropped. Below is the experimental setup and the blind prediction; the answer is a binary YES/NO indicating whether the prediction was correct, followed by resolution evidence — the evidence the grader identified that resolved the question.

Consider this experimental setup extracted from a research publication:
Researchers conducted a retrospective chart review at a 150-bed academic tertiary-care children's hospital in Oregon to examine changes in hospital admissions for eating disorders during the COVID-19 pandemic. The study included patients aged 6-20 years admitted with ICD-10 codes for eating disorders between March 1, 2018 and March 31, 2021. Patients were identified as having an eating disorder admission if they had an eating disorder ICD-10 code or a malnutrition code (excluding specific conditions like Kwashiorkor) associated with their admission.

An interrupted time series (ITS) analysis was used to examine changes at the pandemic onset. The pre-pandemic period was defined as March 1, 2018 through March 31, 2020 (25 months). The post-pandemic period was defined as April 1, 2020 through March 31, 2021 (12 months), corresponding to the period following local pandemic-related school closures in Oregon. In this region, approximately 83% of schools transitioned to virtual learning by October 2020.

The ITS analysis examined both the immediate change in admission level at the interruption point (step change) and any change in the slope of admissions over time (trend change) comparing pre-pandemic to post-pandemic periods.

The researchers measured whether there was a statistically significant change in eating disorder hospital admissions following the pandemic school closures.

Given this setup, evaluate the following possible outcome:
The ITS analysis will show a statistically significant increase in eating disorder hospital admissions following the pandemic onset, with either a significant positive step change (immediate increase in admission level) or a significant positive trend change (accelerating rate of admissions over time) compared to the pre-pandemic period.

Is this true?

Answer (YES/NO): YES